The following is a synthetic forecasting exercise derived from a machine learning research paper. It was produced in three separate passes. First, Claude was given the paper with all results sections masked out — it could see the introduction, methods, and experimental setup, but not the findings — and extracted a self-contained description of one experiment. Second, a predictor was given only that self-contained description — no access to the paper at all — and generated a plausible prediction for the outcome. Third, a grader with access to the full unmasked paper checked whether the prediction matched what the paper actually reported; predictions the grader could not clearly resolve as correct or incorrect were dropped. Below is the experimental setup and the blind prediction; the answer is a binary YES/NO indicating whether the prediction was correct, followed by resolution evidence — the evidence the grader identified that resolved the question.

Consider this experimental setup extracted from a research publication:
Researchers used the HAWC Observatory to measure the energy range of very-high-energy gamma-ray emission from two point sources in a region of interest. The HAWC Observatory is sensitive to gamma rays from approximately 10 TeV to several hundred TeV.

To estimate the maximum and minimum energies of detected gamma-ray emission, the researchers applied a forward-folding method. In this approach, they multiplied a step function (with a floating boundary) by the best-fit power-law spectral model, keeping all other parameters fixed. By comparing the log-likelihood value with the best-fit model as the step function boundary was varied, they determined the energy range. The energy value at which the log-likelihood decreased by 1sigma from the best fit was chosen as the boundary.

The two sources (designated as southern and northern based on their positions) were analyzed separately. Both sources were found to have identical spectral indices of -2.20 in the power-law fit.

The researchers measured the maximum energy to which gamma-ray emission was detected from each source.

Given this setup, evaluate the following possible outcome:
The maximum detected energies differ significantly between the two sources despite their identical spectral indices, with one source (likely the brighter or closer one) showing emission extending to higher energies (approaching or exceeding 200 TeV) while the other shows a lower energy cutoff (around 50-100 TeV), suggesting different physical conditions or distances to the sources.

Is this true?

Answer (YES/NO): NO